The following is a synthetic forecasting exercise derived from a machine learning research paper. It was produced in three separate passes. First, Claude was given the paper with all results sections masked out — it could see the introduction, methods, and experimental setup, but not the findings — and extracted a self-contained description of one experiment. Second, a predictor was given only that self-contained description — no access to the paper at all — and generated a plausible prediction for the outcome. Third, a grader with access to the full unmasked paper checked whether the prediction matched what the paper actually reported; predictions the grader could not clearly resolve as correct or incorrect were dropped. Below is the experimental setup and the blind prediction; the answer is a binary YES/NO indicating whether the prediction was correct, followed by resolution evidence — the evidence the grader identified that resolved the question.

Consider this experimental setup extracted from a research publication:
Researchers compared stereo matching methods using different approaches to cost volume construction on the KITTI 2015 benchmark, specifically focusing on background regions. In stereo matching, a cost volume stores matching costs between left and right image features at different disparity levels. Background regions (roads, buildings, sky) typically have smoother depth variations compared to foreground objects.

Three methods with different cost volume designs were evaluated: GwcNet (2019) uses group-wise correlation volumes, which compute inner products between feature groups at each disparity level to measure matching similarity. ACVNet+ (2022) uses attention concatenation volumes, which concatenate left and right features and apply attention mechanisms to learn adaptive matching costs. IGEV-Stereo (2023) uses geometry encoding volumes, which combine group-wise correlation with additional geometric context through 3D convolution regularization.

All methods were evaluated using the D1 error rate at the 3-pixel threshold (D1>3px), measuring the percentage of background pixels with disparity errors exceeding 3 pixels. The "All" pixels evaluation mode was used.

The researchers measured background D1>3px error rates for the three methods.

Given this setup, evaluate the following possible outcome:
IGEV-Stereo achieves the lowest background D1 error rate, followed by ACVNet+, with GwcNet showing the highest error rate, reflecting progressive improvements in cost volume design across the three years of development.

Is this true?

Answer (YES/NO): NO